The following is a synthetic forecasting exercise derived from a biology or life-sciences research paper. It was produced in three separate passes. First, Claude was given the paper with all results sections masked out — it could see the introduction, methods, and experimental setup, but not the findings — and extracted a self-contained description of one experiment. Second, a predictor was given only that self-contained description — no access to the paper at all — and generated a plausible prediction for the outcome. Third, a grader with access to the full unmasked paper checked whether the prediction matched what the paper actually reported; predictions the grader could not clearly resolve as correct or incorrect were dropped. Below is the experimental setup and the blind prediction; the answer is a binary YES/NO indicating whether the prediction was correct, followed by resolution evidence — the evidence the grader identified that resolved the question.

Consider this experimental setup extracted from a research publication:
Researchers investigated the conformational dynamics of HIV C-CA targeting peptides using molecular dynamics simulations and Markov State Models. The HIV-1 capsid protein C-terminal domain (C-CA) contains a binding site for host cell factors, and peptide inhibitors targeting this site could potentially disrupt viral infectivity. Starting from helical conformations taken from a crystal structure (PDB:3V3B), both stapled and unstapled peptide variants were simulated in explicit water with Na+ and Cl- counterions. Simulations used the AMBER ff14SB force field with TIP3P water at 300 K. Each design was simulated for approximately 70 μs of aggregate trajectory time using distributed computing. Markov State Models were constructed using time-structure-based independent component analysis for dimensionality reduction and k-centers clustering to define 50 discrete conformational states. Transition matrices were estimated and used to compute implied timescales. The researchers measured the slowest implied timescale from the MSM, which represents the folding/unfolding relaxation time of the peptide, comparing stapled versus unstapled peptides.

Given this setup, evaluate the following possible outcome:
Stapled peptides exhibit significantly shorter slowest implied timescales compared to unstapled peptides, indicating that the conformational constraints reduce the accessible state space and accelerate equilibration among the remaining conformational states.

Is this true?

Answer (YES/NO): NO